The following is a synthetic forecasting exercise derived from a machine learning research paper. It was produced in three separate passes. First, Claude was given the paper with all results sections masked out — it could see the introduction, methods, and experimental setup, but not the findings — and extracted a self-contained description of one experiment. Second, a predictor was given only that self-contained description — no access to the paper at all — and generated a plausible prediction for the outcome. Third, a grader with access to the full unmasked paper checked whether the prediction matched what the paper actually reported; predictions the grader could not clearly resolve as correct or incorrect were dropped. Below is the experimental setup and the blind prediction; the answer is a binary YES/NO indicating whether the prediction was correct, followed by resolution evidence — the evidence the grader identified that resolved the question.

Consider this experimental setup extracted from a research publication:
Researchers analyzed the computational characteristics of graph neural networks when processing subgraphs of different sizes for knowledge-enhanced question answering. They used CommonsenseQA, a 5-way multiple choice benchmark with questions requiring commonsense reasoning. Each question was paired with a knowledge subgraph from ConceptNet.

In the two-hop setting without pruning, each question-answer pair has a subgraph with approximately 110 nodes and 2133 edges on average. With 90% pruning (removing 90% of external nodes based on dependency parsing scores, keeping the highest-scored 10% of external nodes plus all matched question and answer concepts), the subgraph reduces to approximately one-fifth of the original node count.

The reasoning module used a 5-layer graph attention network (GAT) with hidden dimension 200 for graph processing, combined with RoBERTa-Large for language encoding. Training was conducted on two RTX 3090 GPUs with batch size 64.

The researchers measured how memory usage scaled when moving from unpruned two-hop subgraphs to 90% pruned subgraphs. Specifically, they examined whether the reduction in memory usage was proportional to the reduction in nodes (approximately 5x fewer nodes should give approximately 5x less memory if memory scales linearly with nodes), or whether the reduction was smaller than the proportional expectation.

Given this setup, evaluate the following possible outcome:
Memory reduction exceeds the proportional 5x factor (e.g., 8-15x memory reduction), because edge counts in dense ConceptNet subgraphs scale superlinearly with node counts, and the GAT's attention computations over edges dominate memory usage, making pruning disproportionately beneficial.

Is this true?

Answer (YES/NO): NO